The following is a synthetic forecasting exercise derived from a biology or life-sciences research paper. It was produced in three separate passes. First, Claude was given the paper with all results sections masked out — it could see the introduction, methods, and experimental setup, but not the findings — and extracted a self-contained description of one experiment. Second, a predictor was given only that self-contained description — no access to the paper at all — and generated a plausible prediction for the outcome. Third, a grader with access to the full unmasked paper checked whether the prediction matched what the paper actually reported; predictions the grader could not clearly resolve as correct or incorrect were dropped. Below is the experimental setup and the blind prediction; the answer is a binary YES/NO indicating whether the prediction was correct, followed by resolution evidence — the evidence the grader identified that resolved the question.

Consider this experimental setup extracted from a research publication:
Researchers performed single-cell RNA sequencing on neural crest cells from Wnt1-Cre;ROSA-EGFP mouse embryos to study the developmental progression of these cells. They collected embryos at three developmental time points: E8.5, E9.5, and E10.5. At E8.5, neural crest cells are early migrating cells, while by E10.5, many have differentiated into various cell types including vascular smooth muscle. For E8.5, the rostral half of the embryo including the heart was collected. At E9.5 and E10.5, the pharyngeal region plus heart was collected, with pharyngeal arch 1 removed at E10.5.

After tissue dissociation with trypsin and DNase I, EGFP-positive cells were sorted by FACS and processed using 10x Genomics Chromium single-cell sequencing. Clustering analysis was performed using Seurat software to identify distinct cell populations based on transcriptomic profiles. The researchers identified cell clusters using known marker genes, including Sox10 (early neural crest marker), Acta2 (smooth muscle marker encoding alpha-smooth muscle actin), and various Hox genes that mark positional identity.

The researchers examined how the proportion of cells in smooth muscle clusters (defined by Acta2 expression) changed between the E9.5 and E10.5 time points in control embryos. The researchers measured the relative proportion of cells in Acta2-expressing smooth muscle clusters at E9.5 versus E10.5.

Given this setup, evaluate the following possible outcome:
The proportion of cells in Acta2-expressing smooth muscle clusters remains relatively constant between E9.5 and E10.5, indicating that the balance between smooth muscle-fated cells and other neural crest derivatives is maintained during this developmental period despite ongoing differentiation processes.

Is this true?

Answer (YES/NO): NO